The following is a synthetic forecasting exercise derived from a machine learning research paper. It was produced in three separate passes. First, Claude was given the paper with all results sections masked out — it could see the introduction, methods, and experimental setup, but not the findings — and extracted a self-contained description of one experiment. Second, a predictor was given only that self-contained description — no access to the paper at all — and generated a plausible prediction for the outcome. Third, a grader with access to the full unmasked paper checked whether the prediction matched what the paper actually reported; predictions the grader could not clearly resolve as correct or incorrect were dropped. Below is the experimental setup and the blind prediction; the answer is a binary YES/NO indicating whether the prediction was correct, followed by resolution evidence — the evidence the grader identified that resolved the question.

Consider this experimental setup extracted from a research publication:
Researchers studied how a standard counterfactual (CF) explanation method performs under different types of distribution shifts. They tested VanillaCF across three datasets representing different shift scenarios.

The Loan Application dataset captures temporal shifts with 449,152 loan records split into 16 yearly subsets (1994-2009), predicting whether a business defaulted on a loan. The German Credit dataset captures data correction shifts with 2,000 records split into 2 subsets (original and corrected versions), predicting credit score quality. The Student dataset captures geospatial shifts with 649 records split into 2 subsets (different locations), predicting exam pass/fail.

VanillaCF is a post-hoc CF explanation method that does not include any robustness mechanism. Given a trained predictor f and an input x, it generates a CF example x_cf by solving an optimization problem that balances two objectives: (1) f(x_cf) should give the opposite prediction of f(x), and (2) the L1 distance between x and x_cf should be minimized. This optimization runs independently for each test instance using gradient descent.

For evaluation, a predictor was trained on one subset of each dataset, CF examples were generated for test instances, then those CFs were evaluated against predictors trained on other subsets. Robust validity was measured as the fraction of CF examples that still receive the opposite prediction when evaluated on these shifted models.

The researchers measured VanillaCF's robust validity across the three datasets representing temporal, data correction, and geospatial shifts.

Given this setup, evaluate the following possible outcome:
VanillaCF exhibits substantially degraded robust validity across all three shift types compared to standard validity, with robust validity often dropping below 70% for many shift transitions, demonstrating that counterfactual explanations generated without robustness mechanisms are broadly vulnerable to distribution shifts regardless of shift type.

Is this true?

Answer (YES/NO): NO